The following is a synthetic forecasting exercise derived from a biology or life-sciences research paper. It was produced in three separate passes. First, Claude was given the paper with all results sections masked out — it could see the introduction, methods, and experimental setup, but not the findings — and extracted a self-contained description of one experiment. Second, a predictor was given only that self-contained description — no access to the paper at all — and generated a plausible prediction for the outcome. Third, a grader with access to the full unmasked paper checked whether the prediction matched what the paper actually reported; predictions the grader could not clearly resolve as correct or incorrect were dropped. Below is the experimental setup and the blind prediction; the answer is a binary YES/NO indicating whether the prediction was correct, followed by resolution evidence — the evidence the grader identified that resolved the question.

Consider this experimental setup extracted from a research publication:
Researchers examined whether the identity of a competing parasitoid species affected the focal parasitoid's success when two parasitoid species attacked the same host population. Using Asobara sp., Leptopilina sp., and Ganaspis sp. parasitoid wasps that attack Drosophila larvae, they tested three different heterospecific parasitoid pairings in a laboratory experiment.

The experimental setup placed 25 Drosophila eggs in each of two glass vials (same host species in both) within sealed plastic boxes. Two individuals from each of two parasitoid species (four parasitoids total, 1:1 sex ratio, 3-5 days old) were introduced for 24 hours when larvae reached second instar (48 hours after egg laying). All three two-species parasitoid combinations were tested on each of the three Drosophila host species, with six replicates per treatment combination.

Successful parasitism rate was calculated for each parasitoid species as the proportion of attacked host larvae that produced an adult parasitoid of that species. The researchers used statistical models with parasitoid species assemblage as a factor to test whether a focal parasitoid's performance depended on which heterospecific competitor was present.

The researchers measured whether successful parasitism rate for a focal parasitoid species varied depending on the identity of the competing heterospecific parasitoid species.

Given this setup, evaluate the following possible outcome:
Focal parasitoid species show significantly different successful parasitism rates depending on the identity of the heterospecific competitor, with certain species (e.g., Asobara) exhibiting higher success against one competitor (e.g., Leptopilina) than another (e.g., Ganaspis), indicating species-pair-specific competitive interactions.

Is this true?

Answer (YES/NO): YES